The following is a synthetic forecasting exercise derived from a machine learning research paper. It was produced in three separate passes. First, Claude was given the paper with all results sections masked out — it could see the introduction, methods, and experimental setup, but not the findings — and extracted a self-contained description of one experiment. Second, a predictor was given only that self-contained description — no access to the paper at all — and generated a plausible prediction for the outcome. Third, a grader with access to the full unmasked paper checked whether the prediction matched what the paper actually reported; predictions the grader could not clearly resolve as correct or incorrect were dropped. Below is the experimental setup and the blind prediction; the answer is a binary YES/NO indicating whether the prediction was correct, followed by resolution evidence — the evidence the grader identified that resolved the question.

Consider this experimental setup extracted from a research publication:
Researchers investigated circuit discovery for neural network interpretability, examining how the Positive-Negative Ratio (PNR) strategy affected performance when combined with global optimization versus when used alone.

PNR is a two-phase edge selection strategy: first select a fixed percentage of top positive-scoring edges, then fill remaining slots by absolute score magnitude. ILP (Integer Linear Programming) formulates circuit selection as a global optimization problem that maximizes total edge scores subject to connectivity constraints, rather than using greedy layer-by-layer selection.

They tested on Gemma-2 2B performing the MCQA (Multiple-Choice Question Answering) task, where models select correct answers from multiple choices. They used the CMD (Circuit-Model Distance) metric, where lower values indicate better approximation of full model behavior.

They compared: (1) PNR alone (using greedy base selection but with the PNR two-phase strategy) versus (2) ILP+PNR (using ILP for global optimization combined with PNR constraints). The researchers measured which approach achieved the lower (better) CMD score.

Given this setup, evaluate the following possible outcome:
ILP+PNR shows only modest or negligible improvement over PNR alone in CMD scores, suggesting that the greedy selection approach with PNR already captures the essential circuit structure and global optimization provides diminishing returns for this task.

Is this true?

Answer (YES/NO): YES